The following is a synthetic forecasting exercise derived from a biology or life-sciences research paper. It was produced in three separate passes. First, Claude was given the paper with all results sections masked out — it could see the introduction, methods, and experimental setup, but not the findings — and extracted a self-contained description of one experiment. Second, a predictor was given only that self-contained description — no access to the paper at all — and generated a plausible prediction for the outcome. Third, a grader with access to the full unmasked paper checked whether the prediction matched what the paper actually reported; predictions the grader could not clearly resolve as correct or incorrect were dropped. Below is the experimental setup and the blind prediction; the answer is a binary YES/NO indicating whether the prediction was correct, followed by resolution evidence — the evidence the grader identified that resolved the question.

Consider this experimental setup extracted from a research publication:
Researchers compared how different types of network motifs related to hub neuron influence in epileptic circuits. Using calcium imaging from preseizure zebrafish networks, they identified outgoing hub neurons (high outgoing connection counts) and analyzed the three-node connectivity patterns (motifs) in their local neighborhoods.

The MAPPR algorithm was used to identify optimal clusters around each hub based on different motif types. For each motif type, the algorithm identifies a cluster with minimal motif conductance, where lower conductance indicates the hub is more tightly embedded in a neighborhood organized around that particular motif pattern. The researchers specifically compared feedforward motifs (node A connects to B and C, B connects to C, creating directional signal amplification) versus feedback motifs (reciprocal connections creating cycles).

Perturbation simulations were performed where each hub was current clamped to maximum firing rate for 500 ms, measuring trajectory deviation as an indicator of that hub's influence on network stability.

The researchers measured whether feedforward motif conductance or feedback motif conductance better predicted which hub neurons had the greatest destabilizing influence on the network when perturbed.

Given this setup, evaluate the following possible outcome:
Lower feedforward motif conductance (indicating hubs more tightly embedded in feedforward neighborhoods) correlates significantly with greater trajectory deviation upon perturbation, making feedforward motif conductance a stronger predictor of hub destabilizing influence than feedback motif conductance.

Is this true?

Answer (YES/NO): NO